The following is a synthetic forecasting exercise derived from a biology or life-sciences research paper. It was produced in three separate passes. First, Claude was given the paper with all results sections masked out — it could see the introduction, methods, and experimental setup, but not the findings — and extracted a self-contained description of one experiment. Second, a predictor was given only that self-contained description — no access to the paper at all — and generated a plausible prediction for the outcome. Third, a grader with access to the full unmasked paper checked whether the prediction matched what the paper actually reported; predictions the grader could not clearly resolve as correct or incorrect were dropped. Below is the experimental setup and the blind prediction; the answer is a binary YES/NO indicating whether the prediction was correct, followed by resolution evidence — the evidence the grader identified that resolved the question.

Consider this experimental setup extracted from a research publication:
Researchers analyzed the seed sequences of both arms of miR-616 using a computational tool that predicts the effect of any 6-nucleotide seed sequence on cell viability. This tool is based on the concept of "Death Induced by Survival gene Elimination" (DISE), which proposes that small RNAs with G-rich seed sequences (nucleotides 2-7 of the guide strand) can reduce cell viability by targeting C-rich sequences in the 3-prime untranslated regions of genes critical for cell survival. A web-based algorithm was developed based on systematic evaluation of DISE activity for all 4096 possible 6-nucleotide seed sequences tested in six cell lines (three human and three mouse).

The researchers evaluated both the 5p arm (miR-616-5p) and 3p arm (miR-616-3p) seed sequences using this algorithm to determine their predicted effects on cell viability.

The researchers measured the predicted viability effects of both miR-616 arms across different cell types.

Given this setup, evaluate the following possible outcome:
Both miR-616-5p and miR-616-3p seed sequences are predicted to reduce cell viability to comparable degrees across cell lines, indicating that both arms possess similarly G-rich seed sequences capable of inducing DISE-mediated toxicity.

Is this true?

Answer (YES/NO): NO